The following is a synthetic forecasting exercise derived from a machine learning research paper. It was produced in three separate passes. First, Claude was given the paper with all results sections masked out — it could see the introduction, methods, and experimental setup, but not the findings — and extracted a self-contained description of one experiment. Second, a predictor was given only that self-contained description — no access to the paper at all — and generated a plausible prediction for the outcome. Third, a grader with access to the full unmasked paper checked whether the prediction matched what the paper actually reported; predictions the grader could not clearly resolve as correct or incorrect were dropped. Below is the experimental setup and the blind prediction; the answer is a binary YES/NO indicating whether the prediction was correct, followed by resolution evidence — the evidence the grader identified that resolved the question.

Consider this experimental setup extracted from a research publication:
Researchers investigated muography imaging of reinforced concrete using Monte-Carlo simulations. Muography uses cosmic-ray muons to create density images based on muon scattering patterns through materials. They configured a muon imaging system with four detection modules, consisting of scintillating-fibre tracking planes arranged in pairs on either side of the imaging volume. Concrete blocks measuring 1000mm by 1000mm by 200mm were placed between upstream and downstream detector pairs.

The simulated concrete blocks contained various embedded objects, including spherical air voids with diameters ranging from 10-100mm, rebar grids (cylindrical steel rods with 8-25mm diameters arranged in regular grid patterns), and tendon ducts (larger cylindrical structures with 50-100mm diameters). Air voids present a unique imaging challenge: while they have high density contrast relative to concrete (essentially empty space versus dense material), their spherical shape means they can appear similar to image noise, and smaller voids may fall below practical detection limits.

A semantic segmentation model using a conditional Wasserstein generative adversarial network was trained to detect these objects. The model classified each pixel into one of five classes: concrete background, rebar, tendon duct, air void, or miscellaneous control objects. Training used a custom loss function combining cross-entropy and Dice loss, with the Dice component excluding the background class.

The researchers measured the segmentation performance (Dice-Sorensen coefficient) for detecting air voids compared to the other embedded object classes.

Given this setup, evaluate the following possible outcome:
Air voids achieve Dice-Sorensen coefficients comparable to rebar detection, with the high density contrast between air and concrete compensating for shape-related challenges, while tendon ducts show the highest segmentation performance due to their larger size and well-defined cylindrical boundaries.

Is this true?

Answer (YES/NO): NO